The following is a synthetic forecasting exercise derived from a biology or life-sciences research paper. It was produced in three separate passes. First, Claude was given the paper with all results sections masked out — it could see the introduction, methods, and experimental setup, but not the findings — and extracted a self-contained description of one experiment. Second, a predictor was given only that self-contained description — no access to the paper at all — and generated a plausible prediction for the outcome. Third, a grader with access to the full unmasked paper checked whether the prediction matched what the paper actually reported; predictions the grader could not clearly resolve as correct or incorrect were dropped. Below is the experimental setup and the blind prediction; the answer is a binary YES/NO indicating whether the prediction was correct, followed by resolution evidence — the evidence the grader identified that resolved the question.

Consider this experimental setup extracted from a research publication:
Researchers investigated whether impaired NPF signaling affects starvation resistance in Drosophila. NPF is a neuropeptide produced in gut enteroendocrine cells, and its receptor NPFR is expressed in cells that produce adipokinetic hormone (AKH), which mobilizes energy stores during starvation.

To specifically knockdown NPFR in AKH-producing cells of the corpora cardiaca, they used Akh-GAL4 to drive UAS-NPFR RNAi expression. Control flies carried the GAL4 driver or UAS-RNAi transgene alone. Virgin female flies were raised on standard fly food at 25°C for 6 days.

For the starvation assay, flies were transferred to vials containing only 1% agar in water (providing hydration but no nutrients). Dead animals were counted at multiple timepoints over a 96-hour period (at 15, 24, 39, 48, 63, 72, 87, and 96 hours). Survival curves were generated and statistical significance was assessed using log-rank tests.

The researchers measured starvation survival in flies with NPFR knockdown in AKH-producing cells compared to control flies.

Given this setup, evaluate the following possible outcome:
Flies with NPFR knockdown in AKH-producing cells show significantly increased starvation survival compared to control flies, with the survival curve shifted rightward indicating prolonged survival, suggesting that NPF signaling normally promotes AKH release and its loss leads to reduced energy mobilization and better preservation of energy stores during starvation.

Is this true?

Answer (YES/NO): NO